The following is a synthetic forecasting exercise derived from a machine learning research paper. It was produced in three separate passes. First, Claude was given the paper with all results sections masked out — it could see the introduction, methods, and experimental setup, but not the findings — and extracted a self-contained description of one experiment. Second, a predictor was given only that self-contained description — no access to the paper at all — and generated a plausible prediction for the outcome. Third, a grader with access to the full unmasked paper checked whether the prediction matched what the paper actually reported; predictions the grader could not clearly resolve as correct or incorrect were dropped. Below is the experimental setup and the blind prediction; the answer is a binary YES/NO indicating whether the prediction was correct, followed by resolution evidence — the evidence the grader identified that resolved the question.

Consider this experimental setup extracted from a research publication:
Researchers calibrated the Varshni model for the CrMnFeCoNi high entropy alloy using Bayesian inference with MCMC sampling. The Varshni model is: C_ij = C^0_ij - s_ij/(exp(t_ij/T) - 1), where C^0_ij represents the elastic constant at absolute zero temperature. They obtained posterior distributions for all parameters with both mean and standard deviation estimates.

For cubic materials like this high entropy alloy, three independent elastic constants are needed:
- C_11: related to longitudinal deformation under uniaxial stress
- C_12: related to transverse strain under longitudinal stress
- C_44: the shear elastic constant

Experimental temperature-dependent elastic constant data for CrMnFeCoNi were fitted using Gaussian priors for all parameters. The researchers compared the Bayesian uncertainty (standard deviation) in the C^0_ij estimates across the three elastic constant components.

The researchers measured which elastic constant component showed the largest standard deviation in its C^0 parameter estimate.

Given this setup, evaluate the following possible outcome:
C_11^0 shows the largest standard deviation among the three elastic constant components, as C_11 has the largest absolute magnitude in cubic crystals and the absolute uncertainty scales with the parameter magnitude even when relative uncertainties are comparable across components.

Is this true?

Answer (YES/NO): NO